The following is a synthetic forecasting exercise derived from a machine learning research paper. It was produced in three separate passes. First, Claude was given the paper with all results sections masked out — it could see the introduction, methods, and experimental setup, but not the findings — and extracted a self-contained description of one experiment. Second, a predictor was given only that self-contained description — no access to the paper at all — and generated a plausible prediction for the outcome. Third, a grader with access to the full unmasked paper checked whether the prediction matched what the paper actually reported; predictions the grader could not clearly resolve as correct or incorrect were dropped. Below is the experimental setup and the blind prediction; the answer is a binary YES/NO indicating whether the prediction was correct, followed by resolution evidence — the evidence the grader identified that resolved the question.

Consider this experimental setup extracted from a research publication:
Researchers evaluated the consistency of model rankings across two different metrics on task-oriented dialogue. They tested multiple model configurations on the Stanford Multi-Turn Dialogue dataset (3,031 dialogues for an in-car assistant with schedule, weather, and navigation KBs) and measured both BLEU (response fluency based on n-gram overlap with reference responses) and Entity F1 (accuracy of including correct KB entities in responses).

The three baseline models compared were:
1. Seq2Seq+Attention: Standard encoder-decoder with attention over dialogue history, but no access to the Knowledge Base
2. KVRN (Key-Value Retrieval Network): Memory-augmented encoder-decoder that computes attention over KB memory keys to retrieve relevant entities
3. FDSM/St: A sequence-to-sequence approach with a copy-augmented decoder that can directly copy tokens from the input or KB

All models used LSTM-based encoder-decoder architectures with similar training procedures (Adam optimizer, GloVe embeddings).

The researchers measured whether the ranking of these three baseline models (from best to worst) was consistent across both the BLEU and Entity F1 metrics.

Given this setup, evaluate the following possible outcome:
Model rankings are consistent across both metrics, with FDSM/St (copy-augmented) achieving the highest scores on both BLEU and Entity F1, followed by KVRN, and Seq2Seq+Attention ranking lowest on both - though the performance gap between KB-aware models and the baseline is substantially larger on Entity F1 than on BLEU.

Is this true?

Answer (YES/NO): YES